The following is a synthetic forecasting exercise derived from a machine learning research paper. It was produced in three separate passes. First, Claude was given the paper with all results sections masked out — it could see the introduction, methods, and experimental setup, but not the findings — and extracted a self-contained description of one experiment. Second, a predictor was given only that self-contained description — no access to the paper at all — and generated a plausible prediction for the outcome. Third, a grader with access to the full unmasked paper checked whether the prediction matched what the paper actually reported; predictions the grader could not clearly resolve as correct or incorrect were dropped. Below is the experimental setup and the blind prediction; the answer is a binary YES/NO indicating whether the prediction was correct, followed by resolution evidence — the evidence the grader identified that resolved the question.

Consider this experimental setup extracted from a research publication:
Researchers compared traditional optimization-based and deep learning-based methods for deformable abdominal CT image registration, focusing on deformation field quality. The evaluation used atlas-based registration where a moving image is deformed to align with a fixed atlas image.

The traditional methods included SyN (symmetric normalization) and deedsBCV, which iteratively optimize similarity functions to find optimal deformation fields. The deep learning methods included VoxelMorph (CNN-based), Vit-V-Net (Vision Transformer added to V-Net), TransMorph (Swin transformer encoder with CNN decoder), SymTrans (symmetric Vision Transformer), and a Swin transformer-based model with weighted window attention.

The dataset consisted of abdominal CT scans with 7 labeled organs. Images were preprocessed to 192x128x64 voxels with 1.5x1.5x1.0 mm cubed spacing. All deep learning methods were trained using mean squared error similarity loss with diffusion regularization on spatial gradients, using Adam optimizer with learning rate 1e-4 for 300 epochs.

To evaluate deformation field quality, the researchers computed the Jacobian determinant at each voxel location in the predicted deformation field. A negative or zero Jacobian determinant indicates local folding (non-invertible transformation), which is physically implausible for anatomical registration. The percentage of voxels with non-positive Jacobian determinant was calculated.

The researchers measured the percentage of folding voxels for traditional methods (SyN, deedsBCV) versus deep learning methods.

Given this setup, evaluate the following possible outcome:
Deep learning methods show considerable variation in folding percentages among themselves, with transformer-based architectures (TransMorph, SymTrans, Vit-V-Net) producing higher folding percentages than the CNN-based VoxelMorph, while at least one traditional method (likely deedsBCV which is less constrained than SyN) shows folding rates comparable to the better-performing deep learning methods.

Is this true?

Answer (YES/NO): NO